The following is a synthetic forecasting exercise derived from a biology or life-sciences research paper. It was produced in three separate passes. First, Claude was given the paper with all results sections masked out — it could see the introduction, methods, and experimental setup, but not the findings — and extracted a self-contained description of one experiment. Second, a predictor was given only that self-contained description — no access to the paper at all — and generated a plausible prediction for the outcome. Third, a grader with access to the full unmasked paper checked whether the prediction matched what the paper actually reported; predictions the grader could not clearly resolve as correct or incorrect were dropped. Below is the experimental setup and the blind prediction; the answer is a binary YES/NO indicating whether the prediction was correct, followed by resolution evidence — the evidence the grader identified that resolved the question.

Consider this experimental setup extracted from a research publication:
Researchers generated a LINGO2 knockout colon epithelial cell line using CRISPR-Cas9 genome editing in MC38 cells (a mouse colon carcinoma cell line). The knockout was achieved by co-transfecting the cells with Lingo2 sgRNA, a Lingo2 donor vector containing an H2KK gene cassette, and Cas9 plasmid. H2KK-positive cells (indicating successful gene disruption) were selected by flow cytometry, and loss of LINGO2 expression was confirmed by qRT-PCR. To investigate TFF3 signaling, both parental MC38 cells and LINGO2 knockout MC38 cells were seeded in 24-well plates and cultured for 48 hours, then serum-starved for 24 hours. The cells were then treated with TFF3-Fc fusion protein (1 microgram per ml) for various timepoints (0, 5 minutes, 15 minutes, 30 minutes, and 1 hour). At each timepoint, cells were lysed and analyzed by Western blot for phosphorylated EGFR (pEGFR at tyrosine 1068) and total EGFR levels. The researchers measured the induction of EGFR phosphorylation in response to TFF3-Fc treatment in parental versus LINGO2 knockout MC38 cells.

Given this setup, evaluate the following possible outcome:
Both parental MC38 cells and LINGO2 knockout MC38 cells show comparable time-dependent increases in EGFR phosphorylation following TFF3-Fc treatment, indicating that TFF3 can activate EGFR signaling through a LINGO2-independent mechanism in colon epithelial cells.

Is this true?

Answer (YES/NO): NO